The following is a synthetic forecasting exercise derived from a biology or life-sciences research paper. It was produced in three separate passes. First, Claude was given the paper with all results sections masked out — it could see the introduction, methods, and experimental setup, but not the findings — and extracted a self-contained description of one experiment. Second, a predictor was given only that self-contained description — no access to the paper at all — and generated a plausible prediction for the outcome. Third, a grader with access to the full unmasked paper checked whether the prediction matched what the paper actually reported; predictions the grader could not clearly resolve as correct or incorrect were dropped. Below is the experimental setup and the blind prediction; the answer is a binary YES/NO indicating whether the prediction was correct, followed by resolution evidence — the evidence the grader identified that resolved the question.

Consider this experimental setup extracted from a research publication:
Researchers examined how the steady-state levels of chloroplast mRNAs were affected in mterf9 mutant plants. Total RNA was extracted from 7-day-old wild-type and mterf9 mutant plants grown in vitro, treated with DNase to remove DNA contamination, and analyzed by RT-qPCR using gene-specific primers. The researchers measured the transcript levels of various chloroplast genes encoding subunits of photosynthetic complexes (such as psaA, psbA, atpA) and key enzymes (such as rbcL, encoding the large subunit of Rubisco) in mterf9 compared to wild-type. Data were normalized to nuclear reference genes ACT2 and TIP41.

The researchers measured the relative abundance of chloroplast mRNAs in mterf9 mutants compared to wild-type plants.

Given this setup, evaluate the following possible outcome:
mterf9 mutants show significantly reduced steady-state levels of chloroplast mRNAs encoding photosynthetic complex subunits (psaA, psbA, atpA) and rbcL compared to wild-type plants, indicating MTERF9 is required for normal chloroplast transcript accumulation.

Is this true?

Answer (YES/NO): NO